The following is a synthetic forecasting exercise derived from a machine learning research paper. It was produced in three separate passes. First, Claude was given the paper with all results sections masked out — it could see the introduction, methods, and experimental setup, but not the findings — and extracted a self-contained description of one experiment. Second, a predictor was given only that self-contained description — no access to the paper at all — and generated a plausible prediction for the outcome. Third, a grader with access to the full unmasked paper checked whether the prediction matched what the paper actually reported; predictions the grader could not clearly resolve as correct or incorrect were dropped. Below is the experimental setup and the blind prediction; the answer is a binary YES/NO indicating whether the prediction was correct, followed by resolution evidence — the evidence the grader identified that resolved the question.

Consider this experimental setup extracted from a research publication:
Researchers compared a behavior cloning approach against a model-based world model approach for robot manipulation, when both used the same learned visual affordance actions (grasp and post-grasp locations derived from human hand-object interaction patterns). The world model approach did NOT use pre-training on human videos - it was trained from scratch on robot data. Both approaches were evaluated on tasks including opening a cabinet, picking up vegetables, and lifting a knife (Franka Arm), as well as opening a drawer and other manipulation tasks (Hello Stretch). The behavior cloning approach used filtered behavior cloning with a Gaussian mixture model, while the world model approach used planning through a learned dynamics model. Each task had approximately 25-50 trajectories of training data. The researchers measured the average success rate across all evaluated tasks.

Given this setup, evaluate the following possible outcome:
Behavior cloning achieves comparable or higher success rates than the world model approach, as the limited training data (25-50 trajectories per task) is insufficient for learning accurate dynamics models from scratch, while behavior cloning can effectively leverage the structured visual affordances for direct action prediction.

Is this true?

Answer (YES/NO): NO